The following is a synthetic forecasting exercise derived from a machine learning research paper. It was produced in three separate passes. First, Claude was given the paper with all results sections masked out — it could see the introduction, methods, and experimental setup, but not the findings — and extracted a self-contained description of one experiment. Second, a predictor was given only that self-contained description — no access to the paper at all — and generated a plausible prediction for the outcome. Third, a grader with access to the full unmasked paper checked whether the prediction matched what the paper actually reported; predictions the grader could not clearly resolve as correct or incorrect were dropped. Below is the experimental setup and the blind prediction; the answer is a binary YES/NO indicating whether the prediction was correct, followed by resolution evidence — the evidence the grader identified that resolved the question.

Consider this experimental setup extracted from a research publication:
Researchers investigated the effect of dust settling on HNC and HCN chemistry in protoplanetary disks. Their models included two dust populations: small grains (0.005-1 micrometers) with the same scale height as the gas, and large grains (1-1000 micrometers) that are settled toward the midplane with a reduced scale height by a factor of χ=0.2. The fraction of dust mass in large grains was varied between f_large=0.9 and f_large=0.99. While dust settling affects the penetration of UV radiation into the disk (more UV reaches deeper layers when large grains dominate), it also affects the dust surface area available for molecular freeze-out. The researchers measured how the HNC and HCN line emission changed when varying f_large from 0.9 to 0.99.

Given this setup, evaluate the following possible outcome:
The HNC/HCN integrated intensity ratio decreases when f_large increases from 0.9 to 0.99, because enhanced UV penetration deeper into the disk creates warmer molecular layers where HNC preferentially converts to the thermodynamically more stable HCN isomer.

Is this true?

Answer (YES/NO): NO